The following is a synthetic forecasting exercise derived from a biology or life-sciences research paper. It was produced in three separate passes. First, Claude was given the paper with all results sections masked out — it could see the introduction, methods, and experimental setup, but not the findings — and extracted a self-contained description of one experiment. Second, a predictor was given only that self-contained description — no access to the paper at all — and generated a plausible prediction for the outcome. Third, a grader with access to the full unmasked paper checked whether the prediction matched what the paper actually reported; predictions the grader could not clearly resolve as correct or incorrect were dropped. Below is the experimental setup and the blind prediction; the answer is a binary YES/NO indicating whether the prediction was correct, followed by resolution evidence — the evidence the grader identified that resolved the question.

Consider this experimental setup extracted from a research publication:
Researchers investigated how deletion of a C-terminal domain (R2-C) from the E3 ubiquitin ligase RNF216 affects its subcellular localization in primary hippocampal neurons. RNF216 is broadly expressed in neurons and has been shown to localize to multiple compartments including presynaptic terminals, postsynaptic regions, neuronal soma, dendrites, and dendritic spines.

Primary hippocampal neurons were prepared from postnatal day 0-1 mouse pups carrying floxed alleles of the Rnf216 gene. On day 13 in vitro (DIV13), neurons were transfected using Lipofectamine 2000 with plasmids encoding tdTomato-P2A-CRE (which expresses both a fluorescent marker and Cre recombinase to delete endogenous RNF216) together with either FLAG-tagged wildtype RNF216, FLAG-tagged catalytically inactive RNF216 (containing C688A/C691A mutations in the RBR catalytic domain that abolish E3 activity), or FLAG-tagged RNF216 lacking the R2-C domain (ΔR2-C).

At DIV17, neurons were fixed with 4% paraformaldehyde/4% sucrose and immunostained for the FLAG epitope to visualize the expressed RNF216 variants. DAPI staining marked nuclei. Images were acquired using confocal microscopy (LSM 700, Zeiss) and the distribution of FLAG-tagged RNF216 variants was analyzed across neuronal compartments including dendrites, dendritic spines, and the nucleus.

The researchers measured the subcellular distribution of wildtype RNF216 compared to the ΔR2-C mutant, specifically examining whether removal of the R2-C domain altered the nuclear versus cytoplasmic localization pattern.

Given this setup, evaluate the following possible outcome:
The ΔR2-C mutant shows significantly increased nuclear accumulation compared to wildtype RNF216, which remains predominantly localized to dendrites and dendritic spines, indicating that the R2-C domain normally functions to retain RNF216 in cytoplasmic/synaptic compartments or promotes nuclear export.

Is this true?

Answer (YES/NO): NO